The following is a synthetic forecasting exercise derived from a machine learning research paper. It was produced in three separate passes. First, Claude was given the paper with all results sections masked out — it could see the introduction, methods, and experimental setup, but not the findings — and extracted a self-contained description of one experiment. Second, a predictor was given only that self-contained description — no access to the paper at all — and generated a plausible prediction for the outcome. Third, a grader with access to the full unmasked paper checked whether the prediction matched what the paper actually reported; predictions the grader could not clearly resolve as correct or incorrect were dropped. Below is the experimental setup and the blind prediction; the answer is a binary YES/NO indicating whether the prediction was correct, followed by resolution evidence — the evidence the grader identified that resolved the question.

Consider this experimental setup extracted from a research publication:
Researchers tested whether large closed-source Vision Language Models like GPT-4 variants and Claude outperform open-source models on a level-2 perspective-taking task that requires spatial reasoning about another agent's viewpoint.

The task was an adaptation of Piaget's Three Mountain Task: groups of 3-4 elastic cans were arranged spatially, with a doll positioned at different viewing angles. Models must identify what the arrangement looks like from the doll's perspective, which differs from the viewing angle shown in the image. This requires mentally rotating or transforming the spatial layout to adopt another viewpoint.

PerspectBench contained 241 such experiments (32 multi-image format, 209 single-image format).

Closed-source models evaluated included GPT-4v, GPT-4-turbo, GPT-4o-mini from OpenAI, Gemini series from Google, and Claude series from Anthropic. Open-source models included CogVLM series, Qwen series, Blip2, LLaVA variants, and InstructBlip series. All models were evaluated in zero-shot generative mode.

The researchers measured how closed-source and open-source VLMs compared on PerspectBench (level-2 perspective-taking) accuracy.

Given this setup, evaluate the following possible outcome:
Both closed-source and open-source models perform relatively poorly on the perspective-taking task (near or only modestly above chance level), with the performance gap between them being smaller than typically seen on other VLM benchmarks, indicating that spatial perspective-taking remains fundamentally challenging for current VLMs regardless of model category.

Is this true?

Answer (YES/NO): NO